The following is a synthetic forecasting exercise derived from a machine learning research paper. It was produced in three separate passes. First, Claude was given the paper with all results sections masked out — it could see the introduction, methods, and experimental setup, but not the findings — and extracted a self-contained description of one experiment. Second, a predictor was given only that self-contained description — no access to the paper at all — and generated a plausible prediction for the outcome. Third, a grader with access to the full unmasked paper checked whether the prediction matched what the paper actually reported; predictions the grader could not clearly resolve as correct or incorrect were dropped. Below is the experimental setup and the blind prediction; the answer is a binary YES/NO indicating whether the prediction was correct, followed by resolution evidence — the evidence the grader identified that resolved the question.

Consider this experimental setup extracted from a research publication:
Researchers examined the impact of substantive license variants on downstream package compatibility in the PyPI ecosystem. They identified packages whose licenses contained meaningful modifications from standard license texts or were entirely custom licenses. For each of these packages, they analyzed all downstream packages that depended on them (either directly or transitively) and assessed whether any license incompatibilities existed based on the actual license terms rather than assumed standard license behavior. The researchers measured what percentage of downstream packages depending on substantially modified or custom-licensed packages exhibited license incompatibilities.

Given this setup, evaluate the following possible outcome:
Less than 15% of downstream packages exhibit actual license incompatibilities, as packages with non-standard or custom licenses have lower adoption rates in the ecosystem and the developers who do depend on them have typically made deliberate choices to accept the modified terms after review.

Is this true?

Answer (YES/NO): YES